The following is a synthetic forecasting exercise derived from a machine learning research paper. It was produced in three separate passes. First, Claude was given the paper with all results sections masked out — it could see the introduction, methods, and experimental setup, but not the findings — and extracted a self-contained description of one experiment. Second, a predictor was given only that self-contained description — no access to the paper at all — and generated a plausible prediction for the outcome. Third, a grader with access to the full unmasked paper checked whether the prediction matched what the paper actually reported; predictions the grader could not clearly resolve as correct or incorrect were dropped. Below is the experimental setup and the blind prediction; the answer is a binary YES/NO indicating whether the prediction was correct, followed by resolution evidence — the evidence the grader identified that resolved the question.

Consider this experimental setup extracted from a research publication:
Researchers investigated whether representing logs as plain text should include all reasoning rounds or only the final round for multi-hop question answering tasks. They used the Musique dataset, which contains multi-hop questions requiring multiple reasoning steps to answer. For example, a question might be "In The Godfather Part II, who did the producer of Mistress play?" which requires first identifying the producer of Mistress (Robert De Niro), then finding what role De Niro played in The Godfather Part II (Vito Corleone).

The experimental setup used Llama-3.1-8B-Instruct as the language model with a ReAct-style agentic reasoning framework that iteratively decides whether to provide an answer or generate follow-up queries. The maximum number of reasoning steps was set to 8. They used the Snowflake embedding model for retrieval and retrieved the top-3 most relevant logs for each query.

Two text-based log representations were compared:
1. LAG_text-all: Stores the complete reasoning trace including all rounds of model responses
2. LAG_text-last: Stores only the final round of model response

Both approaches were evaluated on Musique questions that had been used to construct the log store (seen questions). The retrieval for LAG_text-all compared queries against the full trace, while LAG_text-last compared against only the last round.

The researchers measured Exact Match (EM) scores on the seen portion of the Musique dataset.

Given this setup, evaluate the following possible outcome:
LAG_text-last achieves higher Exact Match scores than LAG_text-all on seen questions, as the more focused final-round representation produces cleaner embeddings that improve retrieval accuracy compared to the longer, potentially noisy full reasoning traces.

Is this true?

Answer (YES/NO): YES